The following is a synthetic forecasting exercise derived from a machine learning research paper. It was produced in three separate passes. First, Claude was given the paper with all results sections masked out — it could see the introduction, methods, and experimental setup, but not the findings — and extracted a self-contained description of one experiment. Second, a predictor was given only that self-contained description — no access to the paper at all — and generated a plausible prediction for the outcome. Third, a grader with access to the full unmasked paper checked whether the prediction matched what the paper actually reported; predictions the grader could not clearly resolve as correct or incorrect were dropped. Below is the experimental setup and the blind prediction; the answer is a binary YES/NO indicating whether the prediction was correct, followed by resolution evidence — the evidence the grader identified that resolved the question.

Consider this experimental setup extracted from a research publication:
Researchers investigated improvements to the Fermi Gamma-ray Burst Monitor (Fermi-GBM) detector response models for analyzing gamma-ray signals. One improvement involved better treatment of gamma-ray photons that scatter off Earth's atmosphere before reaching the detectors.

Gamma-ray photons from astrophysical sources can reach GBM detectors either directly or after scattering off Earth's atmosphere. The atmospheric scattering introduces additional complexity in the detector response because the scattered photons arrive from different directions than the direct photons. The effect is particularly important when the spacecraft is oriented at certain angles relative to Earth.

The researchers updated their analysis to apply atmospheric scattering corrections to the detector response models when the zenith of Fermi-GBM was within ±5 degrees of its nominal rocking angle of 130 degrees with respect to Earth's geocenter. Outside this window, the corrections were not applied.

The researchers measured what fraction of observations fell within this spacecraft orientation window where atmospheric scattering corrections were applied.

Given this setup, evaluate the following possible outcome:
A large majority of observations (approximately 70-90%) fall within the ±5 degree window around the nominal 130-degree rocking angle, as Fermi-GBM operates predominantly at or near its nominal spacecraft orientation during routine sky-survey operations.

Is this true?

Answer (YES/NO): YES